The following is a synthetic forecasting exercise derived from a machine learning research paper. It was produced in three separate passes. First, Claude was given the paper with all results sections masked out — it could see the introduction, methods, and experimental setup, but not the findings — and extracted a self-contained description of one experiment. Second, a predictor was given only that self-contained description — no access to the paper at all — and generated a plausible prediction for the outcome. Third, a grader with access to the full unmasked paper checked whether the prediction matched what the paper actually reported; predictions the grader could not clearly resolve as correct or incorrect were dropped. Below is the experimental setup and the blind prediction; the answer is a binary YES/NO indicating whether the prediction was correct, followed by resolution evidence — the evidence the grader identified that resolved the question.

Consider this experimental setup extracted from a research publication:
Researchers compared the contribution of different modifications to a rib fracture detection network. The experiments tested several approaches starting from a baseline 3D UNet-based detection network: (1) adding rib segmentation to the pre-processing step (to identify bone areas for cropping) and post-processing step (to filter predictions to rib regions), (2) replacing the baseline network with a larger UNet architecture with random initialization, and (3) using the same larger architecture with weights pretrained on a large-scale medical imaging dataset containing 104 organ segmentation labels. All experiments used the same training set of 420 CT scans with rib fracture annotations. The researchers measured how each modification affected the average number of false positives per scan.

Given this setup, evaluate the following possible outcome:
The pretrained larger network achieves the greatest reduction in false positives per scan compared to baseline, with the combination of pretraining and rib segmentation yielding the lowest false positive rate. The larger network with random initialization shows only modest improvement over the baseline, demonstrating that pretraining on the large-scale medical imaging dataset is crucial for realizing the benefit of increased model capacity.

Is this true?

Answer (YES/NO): NO